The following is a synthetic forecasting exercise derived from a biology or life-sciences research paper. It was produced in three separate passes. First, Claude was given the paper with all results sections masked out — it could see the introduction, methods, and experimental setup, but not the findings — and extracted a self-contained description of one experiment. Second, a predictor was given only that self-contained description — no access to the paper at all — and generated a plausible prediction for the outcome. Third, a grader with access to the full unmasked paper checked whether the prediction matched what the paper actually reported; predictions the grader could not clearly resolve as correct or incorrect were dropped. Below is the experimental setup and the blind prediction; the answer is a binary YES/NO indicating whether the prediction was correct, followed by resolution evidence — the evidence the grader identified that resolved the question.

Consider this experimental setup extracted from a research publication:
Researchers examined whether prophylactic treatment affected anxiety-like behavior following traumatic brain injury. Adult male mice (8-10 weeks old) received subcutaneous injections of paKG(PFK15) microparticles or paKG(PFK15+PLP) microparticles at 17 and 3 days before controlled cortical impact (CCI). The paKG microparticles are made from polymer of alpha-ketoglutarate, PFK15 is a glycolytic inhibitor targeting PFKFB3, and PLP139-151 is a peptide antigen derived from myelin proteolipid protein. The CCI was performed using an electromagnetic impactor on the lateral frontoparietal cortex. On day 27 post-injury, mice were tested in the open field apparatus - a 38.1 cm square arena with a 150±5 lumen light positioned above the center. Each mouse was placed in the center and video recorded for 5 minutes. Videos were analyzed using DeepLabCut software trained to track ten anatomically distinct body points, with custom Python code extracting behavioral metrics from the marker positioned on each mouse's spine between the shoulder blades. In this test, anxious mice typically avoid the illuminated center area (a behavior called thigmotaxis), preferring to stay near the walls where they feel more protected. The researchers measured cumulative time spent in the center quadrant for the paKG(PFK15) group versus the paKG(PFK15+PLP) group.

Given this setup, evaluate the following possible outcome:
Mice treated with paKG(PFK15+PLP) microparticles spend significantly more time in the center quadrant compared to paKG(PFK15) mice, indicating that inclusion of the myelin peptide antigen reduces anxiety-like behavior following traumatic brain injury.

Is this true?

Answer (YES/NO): NO